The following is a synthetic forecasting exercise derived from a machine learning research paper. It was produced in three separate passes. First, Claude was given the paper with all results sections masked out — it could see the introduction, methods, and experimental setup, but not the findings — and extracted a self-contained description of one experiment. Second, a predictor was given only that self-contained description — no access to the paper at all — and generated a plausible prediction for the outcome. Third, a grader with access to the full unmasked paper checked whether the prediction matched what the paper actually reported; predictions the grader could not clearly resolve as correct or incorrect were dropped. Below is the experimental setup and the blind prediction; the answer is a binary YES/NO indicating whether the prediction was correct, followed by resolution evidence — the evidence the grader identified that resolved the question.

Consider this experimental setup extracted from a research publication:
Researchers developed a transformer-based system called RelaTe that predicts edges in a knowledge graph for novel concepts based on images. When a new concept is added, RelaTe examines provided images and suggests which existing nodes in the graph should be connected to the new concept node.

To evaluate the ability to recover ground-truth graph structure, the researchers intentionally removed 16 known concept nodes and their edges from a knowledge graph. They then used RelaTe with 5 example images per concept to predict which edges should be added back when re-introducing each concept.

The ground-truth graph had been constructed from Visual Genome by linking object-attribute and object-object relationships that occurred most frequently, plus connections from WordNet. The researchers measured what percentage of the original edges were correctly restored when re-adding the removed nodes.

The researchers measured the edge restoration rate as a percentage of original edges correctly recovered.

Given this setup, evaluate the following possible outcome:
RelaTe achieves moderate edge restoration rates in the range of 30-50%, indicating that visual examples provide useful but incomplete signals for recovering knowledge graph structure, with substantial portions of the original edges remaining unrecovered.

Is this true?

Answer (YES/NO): NO